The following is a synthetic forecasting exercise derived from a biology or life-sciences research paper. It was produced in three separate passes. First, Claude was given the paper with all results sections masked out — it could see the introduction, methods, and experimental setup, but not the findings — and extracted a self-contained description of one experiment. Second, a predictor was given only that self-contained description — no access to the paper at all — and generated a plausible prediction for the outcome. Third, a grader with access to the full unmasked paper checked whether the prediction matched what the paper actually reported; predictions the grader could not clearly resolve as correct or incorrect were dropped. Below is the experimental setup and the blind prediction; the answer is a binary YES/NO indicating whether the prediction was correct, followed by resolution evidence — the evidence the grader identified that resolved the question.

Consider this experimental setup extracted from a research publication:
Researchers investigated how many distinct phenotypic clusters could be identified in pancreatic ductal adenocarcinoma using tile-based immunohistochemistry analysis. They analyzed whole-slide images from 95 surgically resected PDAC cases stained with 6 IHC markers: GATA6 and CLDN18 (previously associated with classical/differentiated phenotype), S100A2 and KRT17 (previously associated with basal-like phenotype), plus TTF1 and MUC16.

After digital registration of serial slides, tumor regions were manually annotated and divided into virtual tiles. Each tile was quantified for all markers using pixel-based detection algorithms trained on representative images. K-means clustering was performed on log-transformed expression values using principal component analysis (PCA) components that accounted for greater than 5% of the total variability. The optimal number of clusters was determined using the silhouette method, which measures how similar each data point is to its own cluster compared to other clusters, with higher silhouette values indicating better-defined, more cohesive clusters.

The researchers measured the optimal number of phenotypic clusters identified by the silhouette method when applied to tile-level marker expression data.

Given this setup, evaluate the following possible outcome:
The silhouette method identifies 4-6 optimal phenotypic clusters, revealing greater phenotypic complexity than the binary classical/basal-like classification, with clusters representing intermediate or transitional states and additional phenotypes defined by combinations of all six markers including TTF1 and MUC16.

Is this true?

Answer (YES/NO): YES